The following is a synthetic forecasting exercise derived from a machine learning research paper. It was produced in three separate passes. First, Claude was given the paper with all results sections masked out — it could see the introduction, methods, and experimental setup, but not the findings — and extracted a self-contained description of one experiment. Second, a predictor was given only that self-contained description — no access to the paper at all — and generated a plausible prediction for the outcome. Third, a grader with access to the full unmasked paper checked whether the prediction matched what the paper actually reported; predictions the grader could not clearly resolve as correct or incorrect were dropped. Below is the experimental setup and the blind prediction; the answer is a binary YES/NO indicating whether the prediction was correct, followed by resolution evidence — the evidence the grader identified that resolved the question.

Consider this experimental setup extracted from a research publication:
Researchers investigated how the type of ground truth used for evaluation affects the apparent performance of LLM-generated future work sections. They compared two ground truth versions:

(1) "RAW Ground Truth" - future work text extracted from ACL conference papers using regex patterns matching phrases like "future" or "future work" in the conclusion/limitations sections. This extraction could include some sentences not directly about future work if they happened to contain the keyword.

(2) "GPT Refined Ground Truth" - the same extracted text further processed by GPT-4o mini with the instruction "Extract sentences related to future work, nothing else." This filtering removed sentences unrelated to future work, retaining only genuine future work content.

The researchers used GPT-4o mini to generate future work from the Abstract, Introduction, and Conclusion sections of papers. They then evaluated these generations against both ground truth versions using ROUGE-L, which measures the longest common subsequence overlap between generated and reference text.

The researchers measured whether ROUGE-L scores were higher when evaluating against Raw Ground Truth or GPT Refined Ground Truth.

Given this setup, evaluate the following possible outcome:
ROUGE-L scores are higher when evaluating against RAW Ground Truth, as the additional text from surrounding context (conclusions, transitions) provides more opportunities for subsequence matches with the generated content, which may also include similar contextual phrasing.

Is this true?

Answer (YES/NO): NO